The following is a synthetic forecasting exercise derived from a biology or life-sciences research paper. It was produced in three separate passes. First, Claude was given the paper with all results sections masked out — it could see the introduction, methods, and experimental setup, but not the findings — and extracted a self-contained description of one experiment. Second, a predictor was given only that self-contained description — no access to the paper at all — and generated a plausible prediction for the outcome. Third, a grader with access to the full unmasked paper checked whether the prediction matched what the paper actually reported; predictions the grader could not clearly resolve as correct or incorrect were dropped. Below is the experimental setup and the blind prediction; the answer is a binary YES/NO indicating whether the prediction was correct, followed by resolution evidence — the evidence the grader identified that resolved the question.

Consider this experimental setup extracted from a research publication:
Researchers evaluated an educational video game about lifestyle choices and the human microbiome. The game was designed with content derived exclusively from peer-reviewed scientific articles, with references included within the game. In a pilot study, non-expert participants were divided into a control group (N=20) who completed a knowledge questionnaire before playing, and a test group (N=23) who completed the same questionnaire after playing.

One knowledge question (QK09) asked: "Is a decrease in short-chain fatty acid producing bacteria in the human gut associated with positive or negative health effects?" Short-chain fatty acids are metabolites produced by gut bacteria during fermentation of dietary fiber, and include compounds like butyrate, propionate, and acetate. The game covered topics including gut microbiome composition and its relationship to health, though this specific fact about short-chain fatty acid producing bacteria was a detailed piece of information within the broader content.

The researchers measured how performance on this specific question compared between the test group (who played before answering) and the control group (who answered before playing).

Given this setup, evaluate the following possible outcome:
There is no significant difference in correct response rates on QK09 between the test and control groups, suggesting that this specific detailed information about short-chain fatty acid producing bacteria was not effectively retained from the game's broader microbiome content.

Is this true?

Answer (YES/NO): YES